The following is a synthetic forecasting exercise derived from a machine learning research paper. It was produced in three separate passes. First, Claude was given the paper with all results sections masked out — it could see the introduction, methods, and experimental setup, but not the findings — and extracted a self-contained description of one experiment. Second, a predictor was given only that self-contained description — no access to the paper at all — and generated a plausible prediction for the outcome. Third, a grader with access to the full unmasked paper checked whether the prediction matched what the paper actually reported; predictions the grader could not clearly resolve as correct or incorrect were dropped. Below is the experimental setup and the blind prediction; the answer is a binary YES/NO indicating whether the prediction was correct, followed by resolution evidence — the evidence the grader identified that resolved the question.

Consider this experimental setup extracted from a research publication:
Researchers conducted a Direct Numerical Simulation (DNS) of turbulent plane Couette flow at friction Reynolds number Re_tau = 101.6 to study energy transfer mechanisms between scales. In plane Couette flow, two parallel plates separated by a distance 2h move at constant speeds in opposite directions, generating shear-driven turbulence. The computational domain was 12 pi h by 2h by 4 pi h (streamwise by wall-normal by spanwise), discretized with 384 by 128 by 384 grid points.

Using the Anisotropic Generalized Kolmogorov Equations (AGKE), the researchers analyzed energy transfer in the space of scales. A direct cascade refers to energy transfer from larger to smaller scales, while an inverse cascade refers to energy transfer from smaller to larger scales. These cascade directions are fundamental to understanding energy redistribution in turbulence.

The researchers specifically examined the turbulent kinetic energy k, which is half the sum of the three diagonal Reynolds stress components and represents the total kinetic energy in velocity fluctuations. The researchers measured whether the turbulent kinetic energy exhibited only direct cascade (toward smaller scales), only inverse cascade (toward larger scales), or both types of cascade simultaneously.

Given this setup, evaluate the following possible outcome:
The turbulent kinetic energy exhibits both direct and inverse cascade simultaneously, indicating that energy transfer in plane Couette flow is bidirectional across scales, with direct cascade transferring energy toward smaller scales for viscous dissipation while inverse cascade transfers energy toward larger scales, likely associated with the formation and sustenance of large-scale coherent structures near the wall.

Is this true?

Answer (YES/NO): YES